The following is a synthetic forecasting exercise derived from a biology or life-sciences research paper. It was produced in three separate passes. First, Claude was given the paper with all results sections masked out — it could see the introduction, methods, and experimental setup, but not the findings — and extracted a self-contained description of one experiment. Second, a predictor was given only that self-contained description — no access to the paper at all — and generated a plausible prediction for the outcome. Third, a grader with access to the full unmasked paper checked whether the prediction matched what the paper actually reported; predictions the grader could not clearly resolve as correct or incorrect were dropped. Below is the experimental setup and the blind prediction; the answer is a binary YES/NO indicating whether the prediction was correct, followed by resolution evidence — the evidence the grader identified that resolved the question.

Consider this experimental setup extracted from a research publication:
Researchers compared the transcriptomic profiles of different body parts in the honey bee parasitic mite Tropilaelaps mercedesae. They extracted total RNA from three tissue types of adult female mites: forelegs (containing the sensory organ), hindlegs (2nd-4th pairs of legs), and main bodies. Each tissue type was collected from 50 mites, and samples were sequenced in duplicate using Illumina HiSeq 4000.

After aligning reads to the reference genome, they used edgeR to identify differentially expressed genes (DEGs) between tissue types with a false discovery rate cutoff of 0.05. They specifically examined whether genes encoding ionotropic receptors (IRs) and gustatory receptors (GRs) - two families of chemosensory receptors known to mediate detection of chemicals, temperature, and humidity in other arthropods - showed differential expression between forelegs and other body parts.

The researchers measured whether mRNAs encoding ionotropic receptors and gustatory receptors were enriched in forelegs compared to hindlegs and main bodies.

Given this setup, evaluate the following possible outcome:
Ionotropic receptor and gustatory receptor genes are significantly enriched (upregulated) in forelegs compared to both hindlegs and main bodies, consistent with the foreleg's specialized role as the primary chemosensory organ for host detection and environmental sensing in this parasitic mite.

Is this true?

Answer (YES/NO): YES